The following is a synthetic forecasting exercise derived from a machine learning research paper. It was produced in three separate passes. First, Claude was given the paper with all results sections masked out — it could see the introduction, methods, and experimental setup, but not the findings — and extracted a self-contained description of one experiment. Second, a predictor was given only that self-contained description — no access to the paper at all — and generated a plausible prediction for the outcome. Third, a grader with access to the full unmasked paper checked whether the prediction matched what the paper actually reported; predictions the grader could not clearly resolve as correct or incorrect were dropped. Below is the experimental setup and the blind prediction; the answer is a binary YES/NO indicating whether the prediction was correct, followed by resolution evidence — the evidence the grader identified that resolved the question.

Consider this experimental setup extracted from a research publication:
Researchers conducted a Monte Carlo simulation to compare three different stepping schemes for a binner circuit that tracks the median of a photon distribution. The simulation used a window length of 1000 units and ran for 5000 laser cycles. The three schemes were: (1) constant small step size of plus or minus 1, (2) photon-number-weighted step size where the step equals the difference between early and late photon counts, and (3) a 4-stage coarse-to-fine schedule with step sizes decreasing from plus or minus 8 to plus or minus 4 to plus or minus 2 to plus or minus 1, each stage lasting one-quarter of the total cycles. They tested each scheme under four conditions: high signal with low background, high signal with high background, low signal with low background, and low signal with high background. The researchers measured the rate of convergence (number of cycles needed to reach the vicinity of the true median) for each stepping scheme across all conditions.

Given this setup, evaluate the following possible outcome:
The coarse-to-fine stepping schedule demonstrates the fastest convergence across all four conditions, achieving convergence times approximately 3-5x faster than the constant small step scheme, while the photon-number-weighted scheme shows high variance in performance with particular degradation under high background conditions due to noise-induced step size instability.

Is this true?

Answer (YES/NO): NO